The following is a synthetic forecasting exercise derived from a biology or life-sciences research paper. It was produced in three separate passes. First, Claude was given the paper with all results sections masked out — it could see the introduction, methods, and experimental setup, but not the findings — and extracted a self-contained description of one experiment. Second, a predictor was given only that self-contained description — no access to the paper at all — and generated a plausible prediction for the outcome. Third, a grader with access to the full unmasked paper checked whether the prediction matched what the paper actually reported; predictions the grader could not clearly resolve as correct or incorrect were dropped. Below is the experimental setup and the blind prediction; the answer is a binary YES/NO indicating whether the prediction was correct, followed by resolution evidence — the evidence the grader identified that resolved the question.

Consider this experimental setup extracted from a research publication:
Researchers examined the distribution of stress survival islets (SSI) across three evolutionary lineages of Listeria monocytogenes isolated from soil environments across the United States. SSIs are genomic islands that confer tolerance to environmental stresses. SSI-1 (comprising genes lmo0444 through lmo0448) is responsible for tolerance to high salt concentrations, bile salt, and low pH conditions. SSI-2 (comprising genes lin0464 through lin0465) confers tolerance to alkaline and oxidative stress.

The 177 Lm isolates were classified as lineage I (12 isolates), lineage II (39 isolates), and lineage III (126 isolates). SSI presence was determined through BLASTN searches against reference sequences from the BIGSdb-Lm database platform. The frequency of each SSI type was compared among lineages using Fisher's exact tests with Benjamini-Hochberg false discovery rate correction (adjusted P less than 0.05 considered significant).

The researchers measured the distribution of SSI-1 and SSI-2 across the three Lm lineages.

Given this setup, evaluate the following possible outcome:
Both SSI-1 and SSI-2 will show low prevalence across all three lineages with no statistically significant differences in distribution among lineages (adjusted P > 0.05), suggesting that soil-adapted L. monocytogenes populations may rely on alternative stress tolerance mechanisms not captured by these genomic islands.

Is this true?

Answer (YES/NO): NO